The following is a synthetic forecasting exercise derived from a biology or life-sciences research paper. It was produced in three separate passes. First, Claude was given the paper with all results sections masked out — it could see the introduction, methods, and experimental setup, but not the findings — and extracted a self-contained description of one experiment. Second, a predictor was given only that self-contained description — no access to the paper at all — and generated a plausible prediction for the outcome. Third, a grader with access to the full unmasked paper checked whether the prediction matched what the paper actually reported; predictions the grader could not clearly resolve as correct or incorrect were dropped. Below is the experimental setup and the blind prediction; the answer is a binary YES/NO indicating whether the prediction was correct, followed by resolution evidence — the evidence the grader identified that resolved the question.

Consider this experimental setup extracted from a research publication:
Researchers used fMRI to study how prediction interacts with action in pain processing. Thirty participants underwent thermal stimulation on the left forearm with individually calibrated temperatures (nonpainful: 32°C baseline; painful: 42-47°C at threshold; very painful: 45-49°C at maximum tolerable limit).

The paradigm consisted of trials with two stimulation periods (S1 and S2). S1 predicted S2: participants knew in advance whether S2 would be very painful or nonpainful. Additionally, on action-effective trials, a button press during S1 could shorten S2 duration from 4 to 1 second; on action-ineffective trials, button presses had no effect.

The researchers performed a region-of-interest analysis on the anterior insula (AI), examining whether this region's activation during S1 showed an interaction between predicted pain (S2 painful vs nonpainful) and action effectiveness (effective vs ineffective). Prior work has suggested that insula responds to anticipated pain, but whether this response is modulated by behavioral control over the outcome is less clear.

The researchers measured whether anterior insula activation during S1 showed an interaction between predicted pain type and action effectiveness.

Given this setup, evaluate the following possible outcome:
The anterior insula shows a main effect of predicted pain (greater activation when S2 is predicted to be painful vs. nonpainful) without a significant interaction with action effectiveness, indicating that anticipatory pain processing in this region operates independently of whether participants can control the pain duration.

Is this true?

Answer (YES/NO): NO